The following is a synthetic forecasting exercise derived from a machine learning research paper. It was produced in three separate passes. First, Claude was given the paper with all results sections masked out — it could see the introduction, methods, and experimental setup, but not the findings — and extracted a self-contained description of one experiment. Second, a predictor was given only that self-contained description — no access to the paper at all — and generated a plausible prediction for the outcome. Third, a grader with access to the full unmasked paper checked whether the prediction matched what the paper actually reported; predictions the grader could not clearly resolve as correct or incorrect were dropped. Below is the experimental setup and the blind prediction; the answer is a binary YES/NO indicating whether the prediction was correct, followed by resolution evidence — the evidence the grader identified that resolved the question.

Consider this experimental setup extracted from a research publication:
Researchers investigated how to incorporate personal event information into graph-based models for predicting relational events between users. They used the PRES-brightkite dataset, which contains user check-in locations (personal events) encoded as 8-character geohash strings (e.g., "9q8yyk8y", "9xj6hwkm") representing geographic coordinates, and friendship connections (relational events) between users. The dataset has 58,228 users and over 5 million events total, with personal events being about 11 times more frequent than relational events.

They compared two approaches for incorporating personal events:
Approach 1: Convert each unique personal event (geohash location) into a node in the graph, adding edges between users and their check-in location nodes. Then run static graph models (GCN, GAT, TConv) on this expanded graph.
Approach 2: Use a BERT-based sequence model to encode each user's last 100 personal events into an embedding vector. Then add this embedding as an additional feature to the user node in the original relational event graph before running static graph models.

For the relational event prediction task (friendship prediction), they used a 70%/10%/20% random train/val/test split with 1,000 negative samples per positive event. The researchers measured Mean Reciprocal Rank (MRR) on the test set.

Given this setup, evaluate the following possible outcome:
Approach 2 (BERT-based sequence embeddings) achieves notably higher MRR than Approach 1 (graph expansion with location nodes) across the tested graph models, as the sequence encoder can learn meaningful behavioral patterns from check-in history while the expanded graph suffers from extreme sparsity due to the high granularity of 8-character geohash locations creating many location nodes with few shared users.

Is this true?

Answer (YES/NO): YES